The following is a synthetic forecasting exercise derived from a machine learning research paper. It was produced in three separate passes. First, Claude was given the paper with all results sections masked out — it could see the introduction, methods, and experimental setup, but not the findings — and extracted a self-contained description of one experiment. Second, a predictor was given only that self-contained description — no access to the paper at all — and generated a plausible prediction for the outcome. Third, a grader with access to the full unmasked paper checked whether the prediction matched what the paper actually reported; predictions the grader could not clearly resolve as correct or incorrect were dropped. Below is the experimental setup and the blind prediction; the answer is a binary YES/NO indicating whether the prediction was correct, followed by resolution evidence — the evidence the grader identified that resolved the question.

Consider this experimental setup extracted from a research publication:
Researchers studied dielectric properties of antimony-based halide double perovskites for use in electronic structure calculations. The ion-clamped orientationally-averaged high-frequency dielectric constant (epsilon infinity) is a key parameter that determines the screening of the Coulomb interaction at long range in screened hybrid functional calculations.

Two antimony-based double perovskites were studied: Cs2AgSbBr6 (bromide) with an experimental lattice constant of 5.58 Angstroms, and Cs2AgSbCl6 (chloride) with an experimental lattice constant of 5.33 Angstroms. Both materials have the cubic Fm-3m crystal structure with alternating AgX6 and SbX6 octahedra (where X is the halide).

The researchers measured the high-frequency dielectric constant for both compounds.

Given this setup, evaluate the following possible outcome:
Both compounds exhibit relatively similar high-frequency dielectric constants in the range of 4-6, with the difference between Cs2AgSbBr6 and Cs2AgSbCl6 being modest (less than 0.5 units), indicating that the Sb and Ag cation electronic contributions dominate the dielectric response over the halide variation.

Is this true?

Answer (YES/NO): NO